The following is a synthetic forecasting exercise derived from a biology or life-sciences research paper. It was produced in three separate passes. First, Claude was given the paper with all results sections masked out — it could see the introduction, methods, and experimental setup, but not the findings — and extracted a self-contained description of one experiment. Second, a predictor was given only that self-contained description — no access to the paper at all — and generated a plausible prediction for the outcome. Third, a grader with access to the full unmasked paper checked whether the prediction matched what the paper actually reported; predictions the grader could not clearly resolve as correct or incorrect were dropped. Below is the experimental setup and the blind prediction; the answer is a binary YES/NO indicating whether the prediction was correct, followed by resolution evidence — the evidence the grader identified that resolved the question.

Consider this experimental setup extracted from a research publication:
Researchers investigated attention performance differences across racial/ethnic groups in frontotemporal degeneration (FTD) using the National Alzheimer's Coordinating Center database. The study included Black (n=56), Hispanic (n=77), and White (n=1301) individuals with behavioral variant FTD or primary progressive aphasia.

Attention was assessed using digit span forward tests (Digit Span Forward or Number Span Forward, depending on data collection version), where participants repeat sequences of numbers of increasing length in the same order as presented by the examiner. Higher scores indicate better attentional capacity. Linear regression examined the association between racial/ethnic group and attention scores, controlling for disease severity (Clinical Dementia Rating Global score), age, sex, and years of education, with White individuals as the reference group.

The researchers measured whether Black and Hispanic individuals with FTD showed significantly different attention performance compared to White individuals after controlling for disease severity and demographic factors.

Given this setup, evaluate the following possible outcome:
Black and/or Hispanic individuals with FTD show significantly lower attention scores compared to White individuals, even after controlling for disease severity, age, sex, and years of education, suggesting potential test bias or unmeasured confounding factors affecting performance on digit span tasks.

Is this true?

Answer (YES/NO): YES